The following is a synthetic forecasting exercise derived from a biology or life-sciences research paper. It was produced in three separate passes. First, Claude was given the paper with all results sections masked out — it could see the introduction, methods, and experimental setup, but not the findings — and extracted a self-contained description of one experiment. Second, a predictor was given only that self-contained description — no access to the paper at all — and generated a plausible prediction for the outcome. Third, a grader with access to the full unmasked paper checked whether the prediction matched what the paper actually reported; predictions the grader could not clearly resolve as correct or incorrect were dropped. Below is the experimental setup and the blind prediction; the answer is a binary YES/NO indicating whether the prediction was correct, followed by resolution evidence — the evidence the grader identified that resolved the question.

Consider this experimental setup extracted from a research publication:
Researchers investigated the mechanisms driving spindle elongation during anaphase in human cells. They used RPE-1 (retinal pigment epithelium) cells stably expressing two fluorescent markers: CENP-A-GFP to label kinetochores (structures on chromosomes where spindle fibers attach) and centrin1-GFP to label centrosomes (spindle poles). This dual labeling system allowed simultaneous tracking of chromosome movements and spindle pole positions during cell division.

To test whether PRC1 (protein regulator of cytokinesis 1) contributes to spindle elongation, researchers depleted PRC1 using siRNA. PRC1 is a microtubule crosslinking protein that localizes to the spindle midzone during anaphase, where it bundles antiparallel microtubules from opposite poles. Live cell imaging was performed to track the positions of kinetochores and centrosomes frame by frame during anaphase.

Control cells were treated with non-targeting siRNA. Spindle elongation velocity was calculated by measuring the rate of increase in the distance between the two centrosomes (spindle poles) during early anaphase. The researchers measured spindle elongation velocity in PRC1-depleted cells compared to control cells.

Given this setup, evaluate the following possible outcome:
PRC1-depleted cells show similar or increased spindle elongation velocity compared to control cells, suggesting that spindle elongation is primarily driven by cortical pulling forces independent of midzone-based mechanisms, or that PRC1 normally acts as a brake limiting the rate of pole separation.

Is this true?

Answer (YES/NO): NO